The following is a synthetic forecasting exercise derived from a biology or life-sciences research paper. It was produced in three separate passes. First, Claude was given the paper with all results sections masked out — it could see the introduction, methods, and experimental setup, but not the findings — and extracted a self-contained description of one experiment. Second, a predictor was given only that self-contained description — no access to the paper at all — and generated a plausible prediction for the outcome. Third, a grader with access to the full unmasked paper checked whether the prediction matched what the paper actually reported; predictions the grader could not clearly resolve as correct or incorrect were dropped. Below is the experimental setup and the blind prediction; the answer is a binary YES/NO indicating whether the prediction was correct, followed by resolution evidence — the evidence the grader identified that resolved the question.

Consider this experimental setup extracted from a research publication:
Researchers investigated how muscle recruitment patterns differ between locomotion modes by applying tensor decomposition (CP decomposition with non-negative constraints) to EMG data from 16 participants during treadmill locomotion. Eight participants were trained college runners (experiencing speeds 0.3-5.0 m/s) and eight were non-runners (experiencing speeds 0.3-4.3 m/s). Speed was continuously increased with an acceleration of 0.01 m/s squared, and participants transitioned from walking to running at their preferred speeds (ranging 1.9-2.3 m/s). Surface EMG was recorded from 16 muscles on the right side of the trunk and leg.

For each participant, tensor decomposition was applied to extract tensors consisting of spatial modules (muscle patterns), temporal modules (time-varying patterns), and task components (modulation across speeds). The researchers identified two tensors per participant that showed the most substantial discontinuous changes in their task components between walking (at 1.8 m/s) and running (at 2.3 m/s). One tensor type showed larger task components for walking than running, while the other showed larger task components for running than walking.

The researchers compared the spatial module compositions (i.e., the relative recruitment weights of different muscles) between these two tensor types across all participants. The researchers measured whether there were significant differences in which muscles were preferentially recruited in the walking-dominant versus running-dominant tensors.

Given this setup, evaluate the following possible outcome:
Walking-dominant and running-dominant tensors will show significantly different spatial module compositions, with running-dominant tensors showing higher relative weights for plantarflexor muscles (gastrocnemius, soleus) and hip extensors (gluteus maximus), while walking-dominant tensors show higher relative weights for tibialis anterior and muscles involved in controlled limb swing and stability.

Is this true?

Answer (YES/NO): NO